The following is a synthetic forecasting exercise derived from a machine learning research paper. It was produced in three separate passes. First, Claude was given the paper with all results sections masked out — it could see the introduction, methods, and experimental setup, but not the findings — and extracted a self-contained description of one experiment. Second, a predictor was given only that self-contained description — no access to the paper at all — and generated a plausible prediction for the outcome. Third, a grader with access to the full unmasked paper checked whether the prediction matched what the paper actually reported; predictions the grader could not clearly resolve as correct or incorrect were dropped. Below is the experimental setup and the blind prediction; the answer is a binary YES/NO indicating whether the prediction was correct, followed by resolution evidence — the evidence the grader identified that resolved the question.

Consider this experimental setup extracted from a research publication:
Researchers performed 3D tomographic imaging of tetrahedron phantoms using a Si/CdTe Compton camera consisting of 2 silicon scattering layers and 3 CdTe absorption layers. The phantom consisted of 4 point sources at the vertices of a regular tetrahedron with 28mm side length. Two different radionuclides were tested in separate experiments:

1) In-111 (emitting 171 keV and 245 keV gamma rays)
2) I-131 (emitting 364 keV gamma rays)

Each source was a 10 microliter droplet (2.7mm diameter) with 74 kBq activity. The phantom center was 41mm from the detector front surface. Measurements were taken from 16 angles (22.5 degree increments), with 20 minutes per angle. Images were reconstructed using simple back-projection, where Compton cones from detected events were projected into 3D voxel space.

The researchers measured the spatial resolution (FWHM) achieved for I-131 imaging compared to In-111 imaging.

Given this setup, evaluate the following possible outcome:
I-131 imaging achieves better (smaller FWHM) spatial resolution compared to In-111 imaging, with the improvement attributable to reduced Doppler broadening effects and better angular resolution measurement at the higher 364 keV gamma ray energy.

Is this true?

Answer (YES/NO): YES